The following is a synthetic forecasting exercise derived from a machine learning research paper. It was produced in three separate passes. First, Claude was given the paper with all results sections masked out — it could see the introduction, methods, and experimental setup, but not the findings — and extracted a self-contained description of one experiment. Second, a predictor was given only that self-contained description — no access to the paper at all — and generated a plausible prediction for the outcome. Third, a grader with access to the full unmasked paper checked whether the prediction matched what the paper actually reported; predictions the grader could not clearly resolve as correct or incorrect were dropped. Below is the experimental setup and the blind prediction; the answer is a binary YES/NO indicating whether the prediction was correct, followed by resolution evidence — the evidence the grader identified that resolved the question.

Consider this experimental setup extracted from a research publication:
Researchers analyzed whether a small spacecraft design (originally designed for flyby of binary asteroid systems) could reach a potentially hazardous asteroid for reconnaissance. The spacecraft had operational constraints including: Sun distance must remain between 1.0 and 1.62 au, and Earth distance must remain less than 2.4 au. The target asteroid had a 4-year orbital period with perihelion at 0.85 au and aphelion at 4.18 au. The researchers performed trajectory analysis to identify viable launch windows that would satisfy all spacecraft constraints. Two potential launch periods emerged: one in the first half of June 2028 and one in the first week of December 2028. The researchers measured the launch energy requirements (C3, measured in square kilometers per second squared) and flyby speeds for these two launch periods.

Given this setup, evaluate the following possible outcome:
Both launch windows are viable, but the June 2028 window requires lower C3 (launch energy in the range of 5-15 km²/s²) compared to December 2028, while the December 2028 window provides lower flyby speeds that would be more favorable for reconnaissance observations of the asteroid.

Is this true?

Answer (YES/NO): NO